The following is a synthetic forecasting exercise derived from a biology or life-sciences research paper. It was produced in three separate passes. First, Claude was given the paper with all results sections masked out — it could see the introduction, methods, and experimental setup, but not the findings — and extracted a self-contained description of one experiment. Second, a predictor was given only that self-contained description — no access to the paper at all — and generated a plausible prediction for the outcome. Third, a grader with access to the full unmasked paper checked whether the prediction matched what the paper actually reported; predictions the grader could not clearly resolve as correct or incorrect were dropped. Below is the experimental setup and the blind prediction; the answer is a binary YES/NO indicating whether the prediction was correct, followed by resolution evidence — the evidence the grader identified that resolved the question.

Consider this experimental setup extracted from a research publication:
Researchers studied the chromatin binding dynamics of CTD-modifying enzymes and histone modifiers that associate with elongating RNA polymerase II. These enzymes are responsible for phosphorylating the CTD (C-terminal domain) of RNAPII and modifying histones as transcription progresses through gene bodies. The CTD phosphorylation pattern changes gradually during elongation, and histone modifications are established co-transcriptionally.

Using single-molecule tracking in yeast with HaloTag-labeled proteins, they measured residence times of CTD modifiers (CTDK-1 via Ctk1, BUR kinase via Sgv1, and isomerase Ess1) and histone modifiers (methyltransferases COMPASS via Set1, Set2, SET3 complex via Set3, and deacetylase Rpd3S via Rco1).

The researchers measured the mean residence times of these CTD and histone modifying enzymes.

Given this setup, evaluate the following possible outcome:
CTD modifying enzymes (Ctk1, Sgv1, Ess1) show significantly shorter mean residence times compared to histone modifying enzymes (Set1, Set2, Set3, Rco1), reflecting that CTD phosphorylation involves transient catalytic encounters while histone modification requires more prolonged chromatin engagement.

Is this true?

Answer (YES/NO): NO